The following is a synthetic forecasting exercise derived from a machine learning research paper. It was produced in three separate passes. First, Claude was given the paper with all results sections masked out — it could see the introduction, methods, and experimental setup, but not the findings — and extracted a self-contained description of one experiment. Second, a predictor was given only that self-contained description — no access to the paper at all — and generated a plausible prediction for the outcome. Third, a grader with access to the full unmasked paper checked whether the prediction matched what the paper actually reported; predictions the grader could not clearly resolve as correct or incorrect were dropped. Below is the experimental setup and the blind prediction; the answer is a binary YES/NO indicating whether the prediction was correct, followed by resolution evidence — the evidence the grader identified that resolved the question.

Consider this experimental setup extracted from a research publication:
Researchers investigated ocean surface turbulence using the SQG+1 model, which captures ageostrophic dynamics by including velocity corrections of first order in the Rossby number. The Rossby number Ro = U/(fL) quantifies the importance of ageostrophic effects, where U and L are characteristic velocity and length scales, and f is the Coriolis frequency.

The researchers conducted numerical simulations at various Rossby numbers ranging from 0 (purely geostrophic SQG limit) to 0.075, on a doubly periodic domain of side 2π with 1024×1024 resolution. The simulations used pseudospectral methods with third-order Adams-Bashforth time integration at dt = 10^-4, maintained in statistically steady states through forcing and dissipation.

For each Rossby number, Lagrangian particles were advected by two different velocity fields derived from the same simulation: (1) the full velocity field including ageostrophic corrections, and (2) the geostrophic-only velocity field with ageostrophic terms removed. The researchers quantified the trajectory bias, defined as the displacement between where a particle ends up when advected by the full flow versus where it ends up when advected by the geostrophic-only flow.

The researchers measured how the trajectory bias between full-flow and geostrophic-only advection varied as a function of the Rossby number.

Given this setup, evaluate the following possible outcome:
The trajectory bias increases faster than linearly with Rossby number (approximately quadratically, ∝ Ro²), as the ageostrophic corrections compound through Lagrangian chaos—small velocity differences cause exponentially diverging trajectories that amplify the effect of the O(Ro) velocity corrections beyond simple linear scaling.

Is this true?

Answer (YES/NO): NO